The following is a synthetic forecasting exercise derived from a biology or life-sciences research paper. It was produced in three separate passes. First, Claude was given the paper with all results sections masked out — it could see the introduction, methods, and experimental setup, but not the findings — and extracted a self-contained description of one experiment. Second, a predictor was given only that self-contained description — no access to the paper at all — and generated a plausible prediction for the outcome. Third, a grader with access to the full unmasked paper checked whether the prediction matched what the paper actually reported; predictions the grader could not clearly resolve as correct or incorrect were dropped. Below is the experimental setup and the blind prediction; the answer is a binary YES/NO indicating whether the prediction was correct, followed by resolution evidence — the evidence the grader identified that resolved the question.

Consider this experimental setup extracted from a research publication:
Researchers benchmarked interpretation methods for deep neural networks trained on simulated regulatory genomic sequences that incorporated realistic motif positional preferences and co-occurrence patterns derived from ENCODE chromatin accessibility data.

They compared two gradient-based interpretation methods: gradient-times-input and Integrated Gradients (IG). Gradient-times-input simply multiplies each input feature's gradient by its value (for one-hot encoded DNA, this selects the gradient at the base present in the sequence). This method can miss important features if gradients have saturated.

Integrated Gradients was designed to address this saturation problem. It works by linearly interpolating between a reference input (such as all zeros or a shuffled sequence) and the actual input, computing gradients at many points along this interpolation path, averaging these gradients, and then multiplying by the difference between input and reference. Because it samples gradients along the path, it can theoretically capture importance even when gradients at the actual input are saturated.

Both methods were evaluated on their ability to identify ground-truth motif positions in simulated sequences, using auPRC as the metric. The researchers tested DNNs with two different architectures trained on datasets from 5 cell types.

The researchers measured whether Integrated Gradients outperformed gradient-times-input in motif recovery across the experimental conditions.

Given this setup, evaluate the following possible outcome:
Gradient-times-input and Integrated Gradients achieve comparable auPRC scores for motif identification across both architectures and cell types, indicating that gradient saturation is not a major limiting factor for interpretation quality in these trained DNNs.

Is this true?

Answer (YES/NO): NO